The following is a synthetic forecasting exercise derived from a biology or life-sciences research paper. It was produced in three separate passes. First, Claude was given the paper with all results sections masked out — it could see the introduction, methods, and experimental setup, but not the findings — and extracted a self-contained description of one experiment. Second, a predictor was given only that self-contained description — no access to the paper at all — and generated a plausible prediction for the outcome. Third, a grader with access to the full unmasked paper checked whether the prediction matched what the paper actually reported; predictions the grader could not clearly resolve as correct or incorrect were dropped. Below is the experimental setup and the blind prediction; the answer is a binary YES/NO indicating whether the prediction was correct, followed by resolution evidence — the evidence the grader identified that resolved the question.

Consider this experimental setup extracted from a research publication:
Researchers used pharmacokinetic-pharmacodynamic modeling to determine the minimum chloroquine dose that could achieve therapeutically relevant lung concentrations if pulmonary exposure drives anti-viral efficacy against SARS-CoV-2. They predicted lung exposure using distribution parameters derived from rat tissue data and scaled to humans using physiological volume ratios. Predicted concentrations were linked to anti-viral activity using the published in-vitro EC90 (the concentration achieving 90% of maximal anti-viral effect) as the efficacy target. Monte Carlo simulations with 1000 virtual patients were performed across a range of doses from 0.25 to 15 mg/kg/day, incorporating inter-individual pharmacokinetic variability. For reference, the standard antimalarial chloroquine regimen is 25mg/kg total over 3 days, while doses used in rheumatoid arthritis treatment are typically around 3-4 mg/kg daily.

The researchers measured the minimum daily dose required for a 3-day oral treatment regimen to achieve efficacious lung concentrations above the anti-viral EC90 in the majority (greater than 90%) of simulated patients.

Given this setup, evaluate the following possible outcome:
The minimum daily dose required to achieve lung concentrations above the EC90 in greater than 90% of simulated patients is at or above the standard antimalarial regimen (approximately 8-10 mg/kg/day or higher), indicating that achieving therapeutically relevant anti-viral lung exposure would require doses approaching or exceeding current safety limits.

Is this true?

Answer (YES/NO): NO